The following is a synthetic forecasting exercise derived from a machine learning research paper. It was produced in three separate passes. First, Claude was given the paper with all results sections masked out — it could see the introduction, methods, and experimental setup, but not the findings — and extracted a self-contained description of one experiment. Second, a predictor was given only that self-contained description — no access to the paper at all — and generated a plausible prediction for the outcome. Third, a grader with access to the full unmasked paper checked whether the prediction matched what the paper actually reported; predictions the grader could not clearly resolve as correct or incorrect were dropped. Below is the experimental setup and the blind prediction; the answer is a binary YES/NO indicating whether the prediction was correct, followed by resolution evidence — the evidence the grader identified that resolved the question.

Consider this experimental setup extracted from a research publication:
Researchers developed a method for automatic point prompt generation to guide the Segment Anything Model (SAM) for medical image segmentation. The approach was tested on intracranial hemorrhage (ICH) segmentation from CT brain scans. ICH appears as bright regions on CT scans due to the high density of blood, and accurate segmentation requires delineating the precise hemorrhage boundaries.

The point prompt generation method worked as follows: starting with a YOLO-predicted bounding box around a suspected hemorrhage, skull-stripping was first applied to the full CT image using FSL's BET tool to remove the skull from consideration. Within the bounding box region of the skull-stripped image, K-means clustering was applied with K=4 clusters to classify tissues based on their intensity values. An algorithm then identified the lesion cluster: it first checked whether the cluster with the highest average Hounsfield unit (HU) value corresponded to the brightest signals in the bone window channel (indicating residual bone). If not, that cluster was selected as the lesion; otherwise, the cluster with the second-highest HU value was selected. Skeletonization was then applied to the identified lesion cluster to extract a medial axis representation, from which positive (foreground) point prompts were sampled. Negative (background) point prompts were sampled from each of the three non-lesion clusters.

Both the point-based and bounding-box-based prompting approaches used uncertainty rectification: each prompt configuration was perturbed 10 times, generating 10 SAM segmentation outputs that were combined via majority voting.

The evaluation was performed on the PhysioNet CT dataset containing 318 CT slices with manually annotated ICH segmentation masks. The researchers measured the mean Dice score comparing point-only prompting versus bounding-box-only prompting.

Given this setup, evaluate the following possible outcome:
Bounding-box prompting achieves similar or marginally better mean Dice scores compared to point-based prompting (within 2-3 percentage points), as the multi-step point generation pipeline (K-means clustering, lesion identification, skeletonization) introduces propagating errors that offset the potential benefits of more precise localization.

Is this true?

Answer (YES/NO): NO